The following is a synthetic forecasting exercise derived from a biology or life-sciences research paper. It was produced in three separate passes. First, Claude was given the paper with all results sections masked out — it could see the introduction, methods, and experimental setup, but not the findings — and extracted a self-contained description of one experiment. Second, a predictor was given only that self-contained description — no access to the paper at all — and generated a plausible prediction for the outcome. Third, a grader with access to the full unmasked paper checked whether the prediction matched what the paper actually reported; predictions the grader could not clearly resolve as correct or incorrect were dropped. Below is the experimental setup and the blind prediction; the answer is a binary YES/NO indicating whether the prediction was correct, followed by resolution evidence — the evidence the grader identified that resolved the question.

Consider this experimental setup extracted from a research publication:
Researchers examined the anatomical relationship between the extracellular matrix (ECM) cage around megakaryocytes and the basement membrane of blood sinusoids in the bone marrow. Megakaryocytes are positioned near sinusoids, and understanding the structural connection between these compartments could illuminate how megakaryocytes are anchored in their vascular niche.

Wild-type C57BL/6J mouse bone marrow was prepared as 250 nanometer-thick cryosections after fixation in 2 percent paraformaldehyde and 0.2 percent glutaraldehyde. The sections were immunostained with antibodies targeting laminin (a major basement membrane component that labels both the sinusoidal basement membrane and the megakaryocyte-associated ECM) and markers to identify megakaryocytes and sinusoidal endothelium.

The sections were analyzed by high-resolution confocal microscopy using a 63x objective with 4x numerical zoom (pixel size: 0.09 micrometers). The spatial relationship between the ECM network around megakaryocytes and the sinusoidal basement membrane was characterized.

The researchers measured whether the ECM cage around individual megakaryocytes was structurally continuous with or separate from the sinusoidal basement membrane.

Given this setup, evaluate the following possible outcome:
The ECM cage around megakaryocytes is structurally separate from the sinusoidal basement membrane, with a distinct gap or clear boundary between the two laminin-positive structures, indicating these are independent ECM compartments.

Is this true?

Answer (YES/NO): NO